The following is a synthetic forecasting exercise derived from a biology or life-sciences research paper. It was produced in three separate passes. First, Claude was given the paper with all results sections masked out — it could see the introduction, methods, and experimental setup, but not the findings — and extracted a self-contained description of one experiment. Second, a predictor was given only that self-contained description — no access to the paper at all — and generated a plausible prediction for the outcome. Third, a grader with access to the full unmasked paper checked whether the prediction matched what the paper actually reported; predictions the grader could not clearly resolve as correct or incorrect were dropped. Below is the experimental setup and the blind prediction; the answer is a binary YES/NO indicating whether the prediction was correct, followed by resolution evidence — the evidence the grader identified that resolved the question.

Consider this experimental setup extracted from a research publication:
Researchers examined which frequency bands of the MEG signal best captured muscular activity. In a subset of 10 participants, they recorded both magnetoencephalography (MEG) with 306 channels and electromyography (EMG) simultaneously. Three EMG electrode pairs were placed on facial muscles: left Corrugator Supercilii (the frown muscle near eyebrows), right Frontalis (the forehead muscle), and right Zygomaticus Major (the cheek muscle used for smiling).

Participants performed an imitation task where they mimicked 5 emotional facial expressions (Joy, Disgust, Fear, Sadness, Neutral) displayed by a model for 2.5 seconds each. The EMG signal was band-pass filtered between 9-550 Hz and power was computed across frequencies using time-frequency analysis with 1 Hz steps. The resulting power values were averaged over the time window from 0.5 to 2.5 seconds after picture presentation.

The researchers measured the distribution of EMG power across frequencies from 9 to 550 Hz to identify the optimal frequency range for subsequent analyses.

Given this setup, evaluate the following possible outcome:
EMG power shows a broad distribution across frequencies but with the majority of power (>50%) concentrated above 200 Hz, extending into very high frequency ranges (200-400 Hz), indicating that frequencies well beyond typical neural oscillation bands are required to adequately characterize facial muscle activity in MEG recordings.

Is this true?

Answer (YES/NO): NO